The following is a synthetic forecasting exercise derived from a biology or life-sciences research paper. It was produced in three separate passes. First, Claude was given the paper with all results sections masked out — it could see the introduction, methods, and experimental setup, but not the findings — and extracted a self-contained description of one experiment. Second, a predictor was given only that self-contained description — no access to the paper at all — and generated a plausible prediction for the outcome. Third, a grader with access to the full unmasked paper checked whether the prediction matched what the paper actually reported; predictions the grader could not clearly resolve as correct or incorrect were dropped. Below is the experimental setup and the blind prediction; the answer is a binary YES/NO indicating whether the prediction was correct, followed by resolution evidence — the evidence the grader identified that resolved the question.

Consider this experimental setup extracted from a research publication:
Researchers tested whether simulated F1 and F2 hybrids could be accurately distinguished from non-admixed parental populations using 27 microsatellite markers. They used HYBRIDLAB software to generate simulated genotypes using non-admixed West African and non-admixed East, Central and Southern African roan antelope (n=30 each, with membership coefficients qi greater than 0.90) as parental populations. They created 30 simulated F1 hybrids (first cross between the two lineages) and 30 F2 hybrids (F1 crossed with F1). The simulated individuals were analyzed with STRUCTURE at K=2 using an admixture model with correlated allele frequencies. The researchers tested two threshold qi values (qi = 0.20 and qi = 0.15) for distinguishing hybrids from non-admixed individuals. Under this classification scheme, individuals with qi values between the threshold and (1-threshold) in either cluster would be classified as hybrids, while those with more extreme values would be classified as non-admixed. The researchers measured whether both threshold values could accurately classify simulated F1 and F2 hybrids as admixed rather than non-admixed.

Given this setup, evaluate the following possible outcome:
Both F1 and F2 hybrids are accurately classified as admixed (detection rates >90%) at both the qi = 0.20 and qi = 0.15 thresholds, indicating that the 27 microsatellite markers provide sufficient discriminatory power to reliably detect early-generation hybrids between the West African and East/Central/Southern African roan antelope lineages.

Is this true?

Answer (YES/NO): YES